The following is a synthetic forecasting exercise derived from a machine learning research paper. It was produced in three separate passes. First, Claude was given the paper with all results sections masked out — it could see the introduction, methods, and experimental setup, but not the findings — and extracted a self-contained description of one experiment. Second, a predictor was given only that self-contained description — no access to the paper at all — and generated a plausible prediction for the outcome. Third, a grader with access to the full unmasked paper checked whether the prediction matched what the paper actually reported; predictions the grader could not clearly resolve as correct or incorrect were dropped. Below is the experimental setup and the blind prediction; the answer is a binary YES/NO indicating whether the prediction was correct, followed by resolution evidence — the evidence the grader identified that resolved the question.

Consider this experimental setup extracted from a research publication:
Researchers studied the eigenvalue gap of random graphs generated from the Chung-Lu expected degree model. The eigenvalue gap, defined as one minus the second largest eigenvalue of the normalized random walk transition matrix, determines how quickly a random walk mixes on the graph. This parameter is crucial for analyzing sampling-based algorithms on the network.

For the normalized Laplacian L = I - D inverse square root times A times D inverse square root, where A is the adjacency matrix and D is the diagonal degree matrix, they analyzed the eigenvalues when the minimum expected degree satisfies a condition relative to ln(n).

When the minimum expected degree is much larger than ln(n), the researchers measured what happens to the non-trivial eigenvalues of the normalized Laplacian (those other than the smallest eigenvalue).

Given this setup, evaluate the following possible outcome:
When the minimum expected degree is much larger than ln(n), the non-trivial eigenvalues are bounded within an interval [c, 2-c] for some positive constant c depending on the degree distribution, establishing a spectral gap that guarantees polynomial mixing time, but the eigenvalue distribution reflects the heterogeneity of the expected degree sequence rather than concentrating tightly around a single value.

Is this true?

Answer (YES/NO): NO